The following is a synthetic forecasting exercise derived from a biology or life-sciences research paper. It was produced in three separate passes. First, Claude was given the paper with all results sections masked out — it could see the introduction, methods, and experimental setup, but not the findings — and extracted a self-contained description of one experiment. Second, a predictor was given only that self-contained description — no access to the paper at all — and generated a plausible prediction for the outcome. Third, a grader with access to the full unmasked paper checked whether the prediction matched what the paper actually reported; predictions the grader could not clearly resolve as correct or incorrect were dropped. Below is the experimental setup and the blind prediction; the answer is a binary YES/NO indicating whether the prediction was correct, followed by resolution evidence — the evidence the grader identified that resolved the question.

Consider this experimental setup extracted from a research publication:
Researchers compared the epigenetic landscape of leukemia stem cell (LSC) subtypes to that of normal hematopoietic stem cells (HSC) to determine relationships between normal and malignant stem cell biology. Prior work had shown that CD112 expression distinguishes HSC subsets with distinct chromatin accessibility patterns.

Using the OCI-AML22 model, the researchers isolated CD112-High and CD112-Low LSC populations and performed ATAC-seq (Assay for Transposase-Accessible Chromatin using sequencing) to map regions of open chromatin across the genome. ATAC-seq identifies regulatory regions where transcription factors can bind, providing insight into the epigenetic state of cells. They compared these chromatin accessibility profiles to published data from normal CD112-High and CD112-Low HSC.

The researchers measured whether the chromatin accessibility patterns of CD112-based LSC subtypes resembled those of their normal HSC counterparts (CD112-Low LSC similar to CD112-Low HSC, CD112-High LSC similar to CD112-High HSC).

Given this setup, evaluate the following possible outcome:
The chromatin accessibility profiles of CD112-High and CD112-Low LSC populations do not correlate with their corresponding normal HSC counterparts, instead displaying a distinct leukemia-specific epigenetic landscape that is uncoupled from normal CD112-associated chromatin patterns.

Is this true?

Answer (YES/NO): NO